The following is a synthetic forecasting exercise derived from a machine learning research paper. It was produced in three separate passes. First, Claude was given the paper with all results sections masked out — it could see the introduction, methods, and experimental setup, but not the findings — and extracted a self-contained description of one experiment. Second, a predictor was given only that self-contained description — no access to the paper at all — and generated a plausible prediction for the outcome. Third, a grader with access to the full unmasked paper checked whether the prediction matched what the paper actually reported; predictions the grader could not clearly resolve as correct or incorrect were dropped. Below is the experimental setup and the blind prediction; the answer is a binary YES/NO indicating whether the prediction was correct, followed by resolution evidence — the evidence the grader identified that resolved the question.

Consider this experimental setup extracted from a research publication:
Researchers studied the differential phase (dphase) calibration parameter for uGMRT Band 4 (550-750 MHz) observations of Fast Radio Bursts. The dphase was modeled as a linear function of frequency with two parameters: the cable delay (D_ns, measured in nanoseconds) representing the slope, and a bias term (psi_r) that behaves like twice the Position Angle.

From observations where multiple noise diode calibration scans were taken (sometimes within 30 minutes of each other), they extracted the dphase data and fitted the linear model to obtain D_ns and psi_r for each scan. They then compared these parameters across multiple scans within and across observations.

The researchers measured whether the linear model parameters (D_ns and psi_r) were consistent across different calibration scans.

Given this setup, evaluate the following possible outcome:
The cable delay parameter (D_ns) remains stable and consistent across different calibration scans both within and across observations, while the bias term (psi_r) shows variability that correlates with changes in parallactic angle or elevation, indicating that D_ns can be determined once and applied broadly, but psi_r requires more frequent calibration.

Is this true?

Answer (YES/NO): NO